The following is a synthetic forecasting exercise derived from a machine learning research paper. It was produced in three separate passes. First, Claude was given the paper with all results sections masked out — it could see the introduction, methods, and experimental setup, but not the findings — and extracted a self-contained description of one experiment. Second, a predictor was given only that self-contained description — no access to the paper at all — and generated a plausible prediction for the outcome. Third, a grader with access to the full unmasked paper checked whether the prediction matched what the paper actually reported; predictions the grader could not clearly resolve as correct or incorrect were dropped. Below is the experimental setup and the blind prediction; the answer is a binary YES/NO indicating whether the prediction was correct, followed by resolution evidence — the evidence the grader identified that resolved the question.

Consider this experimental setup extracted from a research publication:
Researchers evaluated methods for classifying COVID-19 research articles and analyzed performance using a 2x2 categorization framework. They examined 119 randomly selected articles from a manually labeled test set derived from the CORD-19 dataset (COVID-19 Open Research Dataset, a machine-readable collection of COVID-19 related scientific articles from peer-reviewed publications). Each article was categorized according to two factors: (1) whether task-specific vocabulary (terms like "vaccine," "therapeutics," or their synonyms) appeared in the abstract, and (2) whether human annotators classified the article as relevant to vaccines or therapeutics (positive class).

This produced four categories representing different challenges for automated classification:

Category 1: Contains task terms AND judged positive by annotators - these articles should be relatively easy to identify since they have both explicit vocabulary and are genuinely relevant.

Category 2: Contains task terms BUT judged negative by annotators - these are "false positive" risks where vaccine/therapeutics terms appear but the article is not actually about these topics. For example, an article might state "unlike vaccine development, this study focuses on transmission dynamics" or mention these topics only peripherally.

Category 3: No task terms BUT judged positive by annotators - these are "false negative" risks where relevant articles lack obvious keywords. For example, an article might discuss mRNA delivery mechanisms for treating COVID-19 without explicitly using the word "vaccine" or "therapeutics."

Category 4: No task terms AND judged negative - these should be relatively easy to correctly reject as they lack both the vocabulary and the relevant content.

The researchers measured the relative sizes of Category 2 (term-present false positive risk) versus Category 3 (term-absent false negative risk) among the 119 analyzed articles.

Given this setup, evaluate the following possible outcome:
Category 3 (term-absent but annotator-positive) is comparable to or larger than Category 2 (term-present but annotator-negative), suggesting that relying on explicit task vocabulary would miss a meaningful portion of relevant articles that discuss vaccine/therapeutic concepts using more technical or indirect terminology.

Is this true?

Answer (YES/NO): NO